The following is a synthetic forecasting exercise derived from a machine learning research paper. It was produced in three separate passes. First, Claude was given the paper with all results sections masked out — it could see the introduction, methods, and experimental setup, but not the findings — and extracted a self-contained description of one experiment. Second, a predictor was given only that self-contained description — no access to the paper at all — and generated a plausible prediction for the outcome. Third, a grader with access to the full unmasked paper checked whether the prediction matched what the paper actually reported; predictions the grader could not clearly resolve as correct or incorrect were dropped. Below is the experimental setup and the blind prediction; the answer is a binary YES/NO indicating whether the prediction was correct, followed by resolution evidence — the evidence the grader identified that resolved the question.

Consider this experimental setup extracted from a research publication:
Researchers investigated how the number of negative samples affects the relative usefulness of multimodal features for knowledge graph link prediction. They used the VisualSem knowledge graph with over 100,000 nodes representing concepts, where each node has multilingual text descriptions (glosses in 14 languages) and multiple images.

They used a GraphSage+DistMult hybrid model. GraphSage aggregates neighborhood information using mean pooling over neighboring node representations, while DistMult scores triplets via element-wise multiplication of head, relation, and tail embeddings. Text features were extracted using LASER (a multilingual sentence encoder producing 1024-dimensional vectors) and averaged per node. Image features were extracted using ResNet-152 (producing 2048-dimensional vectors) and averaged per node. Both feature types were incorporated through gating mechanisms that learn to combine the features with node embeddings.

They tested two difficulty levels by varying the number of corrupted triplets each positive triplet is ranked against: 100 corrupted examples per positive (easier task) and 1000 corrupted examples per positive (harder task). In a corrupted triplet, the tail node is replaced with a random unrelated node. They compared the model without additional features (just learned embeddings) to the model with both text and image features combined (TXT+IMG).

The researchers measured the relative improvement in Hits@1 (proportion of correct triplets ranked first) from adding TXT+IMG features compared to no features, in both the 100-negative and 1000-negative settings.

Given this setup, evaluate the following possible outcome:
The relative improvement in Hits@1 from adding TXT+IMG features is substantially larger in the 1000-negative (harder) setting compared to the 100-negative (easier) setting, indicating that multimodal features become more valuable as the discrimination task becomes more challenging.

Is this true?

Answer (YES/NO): YES